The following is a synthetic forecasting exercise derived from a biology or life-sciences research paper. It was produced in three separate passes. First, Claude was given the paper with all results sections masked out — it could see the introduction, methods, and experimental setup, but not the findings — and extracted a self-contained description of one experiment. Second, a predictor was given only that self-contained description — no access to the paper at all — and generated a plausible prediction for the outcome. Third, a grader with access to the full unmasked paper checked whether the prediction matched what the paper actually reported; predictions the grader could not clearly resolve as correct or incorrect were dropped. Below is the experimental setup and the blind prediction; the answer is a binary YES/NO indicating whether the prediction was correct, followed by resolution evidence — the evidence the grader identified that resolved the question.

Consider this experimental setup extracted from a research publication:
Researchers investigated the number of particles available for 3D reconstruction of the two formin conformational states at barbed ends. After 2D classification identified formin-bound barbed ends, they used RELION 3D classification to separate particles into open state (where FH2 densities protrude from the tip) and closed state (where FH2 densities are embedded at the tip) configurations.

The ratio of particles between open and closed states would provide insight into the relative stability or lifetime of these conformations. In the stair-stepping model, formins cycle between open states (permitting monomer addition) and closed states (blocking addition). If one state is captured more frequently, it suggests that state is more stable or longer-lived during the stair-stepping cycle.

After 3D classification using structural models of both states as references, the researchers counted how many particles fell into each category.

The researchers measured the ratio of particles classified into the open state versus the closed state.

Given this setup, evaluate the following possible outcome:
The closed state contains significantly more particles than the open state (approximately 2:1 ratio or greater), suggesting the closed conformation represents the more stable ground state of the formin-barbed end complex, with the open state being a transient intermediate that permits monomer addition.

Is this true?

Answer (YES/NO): NO